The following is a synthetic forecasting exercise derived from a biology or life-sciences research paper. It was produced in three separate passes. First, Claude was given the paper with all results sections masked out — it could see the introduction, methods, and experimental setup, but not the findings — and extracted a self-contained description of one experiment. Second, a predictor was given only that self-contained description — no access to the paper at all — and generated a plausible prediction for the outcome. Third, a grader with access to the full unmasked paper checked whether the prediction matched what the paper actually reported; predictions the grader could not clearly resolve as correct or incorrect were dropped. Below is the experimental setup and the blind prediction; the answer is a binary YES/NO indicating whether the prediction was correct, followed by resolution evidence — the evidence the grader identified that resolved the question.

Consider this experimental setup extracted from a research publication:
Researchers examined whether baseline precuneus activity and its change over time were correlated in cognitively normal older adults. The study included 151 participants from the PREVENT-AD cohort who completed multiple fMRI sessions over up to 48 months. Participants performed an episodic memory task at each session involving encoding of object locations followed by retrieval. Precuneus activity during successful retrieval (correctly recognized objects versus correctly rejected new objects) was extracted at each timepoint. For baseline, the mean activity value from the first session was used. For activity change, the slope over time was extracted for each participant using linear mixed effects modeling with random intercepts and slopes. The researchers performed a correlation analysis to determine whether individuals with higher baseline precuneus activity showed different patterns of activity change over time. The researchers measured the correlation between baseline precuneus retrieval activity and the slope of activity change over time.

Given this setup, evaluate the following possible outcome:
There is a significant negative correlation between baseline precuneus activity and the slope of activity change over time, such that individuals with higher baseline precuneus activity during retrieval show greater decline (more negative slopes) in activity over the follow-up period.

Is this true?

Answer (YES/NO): NO